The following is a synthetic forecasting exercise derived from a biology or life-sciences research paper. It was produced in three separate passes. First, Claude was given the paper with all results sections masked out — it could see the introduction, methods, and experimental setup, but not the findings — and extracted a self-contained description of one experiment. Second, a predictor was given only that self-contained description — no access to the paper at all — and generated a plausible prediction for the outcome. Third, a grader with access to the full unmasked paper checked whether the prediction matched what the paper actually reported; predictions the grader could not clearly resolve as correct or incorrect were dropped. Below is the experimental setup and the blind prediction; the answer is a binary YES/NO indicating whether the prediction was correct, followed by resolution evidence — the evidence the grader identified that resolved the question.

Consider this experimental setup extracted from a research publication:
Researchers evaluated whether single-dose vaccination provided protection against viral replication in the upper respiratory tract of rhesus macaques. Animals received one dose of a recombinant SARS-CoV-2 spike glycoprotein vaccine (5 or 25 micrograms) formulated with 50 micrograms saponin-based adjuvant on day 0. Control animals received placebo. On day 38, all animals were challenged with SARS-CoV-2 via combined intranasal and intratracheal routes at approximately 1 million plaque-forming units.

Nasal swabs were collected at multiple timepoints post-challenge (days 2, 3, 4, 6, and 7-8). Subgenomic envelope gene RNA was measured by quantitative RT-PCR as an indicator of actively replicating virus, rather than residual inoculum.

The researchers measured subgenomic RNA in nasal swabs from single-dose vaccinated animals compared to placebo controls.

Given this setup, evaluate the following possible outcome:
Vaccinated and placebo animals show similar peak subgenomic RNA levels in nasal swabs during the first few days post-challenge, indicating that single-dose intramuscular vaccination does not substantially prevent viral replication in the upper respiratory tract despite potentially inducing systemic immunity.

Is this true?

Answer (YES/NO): NO